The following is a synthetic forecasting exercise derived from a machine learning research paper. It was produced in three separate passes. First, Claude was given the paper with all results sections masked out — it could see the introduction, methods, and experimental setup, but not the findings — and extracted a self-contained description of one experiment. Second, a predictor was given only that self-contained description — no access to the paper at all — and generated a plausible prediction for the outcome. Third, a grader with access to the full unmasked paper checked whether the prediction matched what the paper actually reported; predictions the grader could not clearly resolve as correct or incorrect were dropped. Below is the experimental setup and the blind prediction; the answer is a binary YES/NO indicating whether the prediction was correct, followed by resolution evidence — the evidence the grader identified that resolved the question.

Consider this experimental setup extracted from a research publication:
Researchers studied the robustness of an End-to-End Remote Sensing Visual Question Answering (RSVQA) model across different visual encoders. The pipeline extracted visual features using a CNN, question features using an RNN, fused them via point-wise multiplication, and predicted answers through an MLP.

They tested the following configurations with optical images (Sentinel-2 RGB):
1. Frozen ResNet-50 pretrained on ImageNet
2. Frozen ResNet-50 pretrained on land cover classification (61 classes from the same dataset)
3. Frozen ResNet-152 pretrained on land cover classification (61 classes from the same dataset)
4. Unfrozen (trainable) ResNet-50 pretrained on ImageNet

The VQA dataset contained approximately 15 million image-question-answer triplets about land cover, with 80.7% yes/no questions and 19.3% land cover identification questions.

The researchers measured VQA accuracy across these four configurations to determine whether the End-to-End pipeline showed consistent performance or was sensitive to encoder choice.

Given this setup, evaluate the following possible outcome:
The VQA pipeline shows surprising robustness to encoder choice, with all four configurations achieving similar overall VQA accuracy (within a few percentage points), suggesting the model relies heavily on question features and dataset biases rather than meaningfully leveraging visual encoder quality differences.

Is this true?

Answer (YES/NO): NO